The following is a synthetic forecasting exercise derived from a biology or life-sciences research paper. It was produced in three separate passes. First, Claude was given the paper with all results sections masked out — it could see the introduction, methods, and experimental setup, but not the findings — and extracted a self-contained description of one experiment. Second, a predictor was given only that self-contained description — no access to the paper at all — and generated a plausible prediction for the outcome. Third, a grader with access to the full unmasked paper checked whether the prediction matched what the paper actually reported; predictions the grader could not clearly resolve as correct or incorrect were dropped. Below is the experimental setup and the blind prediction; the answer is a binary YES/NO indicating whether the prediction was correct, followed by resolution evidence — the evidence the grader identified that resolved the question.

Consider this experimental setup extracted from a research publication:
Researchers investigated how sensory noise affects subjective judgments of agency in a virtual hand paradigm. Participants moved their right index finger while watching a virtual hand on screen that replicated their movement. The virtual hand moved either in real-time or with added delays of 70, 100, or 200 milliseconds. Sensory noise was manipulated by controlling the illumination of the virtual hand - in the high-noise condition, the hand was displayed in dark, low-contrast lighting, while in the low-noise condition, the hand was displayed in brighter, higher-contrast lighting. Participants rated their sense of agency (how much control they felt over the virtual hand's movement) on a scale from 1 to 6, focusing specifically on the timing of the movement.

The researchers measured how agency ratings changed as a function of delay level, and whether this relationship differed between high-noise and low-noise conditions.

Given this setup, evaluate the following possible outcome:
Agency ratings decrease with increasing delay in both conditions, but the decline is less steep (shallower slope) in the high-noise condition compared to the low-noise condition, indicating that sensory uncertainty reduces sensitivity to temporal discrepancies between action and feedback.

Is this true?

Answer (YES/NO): YES